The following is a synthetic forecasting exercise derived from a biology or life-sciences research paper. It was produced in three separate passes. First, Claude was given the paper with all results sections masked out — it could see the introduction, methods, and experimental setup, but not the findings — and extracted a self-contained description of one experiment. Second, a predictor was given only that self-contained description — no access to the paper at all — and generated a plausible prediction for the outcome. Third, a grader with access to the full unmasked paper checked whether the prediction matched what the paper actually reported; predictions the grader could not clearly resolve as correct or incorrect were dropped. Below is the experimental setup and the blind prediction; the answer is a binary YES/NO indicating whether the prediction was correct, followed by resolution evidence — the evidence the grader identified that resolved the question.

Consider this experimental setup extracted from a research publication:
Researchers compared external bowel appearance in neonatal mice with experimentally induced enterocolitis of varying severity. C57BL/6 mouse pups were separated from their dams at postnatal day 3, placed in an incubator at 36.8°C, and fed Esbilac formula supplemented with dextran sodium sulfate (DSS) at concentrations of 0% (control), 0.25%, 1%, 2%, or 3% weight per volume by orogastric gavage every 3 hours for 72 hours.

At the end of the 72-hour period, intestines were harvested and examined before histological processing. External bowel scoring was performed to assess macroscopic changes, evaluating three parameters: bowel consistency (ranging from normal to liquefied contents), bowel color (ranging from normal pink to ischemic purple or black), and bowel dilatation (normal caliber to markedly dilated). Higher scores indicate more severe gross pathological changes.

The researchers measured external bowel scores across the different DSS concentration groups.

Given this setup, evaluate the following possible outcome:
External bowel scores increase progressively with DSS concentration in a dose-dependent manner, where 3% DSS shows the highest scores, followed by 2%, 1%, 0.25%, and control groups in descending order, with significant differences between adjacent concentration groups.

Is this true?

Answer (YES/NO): NO